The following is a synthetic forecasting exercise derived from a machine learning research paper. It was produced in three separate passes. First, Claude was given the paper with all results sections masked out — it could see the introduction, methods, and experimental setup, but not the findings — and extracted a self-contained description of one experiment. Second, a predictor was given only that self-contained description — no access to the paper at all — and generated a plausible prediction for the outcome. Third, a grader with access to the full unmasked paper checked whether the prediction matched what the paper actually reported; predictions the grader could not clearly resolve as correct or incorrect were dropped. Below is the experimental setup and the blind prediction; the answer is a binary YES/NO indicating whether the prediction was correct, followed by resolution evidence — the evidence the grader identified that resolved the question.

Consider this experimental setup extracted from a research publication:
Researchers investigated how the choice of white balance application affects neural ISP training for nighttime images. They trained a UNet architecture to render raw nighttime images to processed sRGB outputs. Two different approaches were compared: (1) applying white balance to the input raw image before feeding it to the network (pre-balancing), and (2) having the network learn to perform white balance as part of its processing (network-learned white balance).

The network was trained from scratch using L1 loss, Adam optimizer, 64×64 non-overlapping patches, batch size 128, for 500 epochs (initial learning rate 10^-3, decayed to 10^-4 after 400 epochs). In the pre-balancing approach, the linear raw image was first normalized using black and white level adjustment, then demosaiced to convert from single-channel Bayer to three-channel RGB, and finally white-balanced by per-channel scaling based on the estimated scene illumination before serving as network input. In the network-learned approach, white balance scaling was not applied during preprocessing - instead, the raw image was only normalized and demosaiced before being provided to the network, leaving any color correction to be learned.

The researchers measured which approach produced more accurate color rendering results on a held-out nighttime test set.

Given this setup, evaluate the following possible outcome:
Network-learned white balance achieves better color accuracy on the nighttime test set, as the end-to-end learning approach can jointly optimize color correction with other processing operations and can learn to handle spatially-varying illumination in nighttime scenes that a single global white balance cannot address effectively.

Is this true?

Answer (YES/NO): NO